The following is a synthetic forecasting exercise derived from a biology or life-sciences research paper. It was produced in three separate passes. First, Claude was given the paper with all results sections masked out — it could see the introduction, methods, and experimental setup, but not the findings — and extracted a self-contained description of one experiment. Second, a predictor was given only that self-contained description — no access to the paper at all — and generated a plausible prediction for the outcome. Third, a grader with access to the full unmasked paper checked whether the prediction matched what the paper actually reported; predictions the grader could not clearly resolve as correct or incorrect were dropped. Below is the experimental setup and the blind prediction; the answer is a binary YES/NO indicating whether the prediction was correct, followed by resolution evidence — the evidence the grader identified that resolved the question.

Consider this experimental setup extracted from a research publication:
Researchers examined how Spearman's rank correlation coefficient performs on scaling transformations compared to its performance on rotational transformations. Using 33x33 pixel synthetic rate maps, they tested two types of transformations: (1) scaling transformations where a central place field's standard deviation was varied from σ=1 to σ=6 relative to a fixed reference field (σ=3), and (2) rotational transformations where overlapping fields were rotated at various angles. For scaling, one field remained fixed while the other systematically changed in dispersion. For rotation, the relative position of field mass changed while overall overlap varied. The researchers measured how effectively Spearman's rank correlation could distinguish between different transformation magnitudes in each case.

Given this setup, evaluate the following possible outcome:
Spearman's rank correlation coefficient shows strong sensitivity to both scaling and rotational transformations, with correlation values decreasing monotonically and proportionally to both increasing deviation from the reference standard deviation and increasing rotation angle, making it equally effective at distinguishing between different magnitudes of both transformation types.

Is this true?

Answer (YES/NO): NO